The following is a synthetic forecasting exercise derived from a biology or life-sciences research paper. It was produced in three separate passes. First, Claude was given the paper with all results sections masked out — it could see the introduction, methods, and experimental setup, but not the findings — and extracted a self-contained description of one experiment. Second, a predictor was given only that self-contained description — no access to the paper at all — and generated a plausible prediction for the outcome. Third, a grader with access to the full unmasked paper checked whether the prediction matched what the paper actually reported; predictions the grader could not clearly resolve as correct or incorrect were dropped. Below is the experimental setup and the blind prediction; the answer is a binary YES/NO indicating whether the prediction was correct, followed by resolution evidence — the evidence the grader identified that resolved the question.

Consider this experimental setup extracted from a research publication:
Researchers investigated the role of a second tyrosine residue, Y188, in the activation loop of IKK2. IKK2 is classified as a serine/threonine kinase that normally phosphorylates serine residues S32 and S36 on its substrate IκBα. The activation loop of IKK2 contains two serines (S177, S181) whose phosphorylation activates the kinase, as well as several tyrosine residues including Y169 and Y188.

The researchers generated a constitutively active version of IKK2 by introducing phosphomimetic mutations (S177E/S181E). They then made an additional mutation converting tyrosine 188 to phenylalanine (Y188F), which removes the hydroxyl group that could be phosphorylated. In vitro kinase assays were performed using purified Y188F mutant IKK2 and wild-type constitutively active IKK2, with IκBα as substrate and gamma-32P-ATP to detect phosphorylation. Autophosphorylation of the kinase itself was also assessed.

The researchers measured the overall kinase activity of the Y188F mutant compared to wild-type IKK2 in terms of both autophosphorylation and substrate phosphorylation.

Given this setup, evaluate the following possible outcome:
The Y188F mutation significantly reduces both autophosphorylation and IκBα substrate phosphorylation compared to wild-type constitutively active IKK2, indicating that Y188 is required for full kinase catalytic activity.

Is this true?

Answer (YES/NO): YES